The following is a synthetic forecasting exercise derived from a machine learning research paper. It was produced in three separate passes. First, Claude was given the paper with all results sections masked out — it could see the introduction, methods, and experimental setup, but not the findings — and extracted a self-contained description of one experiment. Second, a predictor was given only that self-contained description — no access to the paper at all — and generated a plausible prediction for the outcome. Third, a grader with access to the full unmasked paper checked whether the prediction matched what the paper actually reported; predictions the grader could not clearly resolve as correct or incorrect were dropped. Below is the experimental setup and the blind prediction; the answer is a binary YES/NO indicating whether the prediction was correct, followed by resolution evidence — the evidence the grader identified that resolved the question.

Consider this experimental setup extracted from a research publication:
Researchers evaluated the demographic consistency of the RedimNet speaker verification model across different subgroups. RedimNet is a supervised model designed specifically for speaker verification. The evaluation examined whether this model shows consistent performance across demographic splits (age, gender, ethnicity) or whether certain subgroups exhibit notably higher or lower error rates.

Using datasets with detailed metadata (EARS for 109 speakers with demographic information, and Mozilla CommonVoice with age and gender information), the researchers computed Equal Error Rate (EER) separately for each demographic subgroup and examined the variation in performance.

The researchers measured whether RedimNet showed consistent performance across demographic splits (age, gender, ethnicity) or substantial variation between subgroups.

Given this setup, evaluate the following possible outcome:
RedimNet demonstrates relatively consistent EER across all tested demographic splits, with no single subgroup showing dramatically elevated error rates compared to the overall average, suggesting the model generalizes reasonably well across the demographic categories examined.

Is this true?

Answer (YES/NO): YES